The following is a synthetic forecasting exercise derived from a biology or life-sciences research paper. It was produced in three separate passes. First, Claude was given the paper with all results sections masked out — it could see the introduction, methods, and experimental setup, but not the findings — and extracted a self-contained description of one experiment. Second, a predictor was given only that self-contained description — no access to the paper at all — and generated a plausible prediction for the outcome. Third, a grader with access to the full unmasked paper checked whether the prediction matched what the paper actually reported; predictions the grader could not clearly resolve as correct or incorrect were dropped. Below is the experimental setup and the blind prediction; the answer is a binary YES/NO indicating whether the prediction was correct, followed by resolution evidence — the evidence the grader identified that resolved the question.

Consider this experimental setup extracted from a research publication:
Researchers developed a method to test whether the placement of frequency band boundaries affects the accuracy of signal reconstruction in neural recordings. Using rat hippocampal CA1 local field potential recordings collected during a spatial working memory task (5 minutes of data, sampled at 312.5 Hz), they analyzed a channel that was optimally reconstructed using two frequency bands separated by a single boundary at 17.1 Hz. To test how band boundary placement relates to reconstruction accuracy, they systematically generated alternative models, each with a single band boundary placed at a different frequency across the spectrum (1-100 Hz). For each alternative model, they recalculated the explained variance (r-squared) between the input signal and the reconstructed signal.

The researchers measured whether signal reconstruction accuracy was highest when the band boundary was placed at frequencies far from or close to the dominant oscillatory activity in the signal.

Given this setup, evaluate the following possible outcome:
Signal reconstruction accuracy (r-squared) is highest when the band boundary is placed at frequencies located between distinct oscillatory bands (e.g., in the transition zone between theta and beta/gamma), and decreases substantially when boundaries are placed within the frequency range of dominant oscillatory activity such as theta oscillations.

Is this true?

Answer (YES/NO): YES